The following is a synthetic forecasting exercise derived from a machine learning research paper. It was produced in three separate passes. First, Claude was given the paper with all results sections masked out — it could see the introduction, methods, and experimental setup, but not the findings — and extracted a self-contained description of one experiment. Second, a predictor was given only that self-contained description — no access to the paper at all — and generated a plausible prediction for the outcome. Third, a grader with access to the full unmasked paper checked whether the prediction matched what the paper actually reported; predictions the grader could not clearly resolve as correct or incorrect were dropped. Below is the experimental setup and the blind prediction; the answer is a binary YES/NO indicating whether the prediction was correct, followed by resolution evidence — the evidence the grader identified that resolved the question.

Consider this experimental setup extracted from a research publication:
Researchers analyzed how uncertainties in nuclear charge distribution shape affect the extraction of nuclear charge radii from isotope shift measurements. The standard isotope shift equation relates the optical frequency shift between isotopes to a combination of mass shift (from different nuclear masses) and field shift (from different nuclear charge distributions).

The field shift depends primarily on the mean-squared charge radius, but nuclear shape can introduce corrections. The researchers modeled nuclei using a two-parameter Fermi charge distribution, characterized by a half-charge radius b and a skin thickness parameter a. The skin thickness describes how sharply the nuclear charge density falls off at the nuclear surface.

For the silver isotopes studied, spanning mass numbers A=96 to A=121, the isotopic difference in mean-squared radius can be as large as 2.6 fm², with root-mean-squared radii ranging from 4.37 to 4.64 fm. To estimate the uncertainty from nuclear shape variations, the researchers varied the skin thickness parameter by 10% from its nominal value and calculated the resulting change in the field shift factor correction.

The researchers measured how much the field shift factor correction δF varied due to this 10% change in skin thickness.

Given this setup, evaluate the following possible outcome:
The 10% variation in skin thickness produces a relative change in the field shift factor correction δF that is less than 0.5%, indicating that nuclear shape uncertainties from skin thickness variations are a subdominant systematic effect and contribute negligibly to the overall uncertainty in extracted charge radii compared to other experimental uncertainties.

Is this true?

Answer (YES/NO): NO